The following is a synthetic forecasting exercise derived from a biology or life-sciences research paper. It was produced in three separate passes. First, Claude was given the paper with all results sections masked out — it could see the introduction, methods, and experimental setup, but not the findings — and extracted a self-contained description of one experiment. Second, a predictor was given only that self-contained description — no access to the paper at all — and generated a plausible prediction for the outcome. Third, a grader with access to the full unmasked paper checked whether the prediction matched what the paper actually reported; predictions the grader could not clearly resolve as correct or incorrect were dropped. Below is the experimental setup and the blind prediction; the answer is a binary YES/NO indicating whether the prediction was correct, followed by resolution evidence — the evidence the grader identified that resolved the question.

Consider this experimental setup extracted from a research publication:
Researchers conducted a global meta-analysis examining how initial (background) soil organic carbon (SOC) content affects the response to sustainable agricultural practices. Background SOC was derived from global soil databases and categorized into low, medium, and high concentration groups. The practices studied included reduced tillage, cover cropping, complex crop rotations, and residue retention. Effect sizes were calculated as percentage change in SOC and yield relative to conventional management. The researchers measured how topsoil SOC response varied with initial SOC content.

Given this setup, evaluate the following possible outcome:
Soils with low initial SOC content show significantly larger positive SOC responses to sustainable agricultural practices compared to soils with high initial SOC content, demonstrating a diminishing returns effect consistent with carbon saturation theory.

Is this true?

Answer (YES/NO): NO